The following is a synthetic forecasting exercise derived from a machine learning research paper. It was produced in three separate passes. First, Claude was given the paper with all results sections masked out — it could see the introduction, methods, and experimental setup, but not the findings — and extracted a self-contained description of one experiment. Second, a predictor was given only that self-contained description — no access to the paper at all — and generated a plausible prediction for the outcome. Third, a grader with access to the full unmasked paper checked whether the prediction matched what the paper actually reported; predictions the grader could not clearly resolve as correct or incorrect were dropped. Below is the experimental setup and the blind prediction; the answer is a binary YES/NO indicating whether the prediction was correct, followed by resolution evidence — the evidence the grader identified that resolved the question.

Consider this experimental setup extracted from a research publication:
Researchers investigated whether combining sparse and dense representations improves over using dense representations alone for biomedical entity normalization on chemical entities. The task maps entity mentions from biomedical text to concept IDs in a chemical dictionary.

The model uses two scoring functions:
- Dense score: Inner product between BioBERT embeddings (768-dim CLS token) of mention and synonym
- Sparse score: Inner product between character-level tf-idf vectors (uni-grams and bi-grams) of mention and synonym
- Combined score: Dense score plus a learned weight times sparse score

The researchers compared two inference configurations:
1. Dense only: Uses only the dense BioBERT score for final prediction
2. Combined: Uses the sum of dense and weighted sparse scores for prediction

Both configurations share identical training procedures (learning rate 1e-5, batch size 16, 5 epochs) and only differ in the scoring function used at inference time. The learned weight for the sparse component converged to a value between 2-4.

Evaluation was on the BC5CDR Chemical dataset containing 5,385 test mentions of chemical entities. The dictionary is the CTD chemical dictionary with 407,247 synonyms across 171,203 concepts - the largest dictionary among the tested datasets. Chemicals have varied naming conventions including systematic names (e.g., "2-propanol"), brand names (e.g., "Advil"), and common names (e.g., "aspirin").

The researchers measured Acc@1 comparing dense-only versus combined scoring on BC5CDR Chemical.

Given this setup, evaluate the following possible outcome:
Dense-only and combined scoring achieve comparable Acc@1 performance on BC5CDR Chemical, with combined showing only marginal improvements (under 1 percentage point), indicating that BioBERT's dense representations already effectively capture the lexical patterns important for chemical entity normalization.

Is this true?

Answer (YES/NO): NO